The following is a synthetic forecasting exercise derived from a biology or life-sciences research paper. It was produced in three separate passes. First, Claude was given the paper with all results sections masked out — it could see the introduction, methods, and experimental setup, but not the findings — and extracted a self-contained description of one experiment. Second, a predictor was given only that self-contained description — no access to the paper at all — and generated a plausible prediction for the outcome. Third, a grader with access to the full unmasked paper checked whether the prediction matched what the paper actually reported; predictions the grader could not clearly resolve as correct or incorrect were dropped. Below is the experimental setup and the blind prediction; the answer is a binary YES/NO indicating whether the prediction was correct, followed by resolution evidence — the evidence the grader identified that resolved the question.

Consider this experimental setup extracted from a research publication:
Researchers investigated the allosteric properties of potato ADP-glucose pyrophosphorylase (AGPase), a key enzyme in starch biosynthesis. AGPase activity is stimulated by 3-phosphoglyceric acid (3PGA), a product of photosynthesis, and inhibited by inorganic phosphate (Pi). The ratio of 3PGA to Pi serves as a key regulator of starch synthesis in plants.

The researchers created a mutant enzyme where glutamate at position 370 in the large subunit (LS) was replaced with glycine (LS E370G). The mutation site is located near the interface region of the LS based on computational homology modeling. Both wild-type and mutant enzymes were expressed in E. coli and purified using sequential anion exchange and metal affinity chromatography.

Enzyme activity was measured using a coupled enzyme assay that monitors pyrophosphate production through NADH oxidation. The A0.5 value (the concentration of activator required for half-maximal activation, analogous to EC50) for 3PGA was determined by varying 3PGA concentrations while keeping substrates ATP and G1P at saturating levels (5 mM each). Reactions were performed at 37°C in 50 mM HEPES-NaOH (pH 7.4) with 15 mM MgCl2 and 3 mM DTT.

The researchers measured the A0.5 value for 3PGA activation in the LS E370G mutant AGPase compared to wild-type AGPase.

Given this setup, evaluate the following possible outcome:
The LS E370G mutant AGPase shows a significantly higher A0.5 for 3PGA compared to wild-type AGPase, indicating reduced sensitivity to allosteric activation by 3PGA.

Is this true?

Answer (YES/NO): YES